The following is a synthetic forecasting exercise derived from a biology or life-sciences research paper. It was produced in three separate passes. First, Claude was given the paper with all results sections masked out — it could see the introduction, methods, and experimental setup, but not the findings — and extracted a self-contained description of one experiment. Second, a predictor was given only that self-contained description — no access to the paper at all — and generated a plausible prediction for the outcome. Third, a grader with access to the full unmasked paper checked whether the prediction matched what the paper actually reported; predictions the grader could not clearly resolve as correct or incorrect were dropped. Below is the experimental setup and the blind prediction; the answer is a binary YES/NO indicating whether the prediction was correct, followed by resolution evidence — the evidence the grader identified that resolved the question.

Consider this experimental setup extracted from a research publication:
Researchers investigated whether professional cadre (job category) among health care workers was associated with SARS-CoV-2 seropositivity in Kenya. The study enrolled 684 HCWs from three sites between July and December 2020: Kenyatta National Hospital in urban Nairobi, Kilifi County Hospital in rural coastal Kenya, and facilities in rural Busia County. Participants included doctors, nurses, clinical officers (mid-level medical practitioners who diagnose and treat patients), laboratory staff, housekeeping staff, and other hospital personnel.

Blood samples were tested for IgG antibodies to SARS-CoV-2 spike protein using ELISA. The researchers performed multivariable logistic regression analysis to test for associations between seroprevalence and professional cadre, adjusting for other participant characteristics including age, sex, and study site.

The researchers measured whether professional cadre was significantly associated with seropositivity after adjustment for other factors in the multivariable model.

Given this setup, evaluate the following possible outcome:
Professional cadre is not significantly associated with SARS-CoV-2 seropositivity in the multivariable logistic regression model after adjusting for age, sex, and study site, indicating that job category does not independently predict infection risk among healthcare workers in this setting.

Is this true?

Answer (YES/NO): YES